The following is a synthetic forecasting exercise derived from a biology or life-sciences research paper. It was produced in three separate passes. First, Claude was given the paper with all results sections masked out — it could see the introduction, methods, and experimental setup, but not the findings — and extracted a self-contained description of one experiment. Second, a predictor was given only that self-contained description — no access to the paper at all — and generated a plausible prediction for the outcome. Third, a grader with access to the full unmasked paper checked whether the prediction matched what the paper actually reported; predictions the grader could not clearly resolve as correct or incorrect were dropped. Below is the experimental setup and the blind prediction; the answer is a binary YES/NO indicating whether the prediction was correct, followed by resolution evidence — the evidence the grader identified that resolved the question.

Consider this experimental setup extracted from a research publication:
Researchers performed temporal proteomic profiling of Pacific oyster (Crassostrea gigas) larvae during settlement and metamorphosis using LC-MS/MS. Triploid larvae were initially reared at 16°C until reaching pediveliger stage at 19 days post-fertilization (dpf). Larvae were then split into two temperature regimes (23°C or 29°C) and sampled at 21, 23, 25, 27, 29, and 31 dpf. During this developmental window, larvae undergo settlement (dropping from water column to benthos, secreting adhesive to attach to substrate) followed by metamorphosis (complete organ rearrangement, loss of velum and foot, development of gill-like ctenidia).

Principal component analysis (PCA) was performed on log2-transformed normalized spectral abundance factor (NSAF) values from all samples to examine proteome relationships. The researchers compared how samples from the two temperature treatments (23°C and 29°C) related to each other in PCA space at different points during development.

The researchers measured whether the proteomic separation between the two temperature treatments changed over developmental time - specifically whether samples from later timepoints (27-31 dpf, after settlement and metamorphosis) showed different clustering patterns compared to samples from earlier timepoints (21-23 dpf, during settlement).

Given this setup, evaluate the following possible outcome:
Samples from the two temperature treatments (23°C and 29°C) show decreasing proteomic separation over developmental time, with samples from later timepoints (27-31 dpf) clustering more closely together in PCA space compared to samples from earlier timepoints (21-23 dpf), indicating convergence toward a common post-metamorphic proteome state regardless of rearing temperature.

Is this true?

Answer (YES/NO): NO